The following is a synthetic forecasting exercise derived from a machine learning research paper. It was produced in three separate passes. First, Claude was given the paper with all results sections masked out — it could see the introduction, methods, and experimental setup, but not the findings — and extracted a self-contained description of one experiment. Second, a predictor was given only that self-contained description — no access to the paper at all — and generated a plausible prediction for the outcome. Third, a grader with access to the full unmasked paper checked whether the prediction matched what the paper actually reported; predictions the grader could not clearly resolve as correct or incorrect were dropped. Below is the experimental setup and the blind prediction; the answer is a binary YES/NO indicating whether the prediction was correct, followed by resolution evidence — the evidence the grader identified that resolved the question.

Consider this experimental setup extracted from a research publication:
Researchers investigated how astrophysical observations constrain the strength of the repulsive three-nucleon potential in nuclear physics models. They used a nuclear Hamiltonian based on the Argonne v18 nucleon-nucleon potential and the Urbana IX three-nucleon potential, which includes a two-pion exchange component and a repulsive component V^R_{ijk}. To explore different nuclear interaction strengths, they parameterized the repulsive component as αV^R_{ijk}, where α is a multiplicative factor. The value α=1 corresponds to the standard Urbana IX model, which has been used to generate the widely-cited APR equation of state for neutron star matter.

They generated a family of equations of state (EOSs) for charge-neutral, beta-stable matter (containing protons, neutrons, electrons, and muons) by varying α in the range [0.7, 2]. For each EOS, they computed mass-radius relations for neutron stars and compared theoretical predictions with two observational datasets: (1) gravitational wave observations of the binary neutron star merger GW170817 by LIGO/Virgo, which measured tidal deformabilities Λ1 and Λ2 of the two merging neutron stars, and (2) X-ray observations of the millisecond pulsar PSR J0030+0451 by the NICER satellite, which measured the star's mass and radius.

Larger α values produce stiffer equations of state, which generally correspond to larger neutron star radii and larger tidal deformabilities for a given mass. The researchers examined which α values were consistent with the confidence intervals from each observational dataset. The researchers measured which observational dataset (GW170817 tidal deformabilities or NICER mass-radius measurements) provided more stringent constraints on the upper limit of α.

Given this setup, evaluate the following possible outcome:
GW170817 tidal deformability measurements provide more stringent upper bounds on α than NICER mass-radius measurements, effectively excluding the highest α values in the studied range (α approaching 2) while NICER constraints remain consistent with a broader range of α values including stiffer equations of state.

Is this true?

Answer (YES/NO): YES